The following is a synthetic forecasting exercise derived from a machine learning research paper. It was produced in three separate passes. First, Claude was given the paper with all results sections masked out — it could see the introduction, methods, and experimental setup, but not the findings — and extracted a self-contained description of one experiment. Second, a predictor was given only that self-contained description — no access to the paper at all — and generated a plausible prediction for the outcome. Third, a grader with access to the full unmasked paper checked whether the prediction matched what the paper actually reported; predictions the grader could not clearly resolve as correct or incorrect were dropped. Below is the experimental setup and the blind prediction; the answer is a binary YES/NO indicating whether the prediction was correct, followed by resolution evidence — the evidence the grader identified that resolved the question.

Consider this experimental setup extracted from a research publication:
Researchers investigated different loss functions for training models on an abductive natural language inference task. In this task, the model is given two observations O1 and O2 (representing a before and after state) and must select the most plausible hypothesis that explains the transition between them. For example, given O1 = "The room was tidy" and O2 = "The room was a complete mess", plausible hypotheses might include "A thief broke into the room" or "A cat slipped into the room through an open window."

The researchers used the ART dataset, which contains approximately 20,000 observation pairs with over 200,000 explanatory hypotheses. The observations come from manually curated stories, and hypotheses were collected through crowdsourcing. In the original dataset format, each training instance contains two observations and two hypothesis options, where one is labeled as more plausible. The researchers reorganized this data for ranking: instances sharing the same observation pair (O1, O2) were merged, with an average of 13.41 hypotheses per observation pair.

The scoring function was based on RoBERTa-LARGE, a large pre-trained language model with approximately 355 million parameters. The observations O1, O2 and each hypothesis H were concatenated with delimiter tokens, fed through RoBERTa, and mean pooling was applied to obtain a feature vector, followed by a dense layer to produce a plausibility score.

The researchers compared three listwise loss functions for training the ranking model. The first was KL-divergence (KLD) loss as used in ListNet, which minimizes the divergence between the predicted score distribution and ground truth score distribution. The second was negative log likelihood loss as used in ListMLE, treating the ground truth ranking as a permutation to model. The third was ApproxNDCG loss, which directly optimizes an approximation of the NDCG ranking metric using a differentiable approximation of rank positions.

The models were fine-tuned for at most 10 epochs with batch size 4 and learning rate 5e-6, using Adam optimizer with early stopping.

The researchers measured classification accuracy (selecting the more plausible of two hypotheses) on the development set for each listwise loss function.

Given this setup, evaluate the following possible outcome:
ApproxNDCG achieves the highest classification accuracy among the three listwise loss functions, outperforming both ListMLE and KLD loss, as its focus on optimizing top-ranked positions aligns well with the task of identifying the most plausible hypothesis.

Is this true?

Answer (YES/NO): NO